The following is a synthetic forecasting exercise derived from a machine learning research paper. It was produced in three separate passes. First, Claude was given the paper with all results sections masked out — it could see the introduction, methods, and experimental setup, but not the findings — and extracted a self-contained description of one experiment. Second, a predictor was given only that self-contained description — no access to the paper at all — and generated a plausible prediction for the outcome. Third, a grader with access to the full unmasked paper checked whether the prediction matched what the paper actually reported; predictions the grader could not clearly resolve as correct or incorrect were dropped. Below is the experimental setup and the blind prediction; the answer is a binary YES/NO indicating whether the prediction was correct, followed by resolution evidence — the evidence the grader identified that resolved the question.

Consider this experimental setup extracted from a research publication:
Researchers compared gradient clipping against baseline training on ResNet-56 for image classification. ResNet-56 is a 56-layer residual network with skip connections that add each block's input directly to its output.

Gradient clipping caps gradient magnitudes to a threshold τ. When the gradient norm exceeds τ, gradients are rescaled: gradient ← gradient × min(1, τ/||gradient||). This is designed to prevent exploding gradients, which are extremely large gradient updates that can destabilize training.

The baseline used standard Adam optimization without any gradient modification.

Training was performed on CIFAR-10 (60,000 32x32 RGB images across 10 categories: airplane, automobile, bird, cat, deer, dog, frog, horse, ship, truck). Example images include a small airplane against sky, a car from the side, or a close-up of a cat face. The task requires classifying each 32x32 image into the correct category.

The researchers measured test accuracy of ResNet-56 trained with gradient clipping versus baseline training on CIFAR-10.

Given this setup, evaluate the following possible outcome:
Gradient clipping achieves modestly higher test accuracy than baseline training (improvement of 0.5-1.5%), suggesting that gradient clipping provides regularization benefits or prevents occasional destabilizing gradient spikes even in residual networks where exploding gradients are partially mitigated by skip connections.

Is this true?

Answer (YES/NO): NO